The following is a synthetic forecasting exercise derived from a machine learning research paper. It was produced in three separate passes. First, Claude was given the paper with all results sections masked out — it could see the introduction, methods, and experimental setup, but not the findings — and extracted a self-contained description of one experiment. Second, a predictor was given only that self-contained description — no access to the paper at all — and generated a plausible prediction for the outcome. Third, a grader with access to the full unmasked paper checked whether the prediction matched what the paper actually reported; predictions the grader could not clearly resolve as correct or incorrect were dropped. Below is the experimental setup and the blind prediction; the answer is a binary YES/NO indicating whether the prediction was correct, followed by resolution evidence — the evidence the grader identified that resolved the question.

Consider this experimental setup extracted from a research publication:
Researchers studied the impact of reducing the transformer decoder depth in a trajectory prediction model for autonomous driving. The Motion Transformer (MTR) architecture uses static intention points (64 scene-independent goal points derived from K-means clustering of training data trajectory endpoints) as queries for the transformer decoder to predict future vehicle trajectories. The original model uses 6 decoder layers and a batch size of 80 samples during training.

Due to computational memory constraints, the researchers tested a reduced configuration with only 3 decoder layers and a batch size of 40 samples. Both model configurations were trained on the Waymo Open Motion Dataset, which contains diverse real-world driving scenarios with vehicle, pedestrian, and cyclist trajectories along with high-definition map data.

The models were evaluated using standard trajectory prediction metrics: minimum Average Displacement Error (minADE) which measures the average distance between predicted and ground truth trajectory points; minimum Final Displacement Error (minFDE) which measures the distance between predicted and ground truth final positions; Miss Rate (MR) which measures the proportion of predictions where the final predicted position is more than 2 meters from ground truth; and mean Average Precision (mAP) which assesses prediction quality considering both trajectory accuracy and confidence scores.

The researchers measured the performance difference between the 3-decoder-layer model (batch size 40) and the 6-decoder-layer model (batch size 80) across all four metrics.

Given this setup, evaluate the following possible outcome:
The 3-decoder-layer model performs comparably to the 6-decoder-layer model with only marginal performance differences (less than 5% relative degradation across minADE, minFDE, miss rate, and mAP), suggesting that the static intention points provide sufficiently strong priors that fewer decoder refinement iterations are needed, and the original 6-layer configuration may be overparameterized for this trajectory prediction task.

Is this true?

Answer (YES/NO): NO